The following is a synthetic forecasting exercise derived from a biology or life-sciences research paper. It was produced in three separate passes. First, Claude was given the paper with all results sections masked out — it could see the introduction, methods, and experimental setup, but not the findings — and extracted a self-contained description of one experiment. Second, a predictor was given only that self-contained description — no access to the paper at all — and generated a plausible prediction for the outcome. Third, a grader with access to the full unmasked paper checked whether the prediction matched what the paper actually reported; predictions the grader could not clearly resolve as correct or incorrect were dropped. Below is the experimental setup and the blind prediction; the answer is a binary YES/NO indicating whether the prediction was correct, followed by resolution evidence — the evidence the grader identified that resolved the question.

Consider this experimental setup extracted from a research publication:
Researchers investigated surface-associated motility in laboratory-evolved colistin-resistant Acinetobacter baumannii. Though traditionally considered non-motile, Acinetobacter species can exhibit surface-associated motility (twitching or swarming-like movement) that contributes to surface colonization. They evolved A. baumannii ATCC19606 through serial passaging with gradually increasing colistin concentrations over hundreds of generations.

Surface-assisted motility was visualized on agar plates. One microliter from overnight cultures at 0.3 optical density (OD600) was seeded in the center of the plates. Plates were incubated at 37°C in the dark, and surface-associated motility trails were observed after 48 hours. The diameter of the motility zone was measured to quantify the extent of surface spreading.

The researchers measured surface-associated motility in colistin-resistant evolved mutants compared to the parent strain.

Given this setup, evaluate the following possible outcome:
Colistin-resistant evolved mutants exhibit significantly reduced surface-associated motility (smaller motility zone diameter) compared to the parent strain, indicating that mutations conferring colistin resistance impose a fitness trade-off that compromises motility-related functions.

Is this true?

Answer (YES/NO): YES